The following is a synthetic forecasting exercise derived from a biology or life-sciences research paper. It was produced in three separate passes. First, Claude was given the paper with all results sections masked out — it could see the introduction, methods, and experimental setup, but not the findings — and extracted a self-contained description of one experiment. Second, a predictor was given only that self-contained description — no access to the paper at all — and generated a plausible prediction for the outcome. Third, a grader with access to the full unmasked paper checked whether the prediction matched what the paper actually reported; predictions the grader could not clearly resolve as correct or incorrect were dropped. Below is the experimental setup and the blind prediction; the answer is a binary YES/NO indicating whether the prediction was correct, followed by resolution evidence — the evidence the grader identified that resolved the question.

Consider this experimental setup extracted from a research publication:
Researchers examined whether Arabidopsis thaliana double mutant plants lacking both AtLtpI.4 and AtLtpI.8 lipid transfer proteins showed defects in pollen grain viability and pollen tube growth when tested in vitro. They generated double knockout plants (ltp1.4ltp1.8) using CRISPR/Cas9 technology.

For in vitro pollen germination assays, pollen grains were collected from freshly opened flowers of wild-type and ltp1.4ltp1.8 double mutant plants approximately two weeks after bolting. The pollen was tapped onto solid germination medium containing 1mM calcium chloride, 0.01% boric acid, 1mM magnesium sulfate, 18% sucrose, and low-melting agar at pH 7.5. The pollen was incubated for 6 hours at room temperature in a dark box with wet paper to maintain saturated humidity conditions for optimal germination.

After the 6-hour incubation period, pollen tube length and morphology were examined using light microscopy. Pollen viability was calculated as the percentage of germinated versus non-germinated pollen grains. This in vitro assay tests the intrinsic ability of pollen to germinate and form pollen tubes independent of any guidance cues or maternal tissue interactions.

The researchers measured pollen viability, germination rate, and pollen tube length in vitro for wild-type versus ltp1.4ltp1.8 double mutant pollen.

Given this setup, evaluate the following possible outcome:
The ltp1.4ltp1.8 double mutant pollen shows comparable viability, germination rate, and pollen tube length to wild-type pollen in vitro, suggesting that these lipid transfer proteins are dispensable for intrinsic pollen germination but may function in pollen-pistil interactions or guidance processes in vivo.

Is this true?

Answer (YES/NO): YES